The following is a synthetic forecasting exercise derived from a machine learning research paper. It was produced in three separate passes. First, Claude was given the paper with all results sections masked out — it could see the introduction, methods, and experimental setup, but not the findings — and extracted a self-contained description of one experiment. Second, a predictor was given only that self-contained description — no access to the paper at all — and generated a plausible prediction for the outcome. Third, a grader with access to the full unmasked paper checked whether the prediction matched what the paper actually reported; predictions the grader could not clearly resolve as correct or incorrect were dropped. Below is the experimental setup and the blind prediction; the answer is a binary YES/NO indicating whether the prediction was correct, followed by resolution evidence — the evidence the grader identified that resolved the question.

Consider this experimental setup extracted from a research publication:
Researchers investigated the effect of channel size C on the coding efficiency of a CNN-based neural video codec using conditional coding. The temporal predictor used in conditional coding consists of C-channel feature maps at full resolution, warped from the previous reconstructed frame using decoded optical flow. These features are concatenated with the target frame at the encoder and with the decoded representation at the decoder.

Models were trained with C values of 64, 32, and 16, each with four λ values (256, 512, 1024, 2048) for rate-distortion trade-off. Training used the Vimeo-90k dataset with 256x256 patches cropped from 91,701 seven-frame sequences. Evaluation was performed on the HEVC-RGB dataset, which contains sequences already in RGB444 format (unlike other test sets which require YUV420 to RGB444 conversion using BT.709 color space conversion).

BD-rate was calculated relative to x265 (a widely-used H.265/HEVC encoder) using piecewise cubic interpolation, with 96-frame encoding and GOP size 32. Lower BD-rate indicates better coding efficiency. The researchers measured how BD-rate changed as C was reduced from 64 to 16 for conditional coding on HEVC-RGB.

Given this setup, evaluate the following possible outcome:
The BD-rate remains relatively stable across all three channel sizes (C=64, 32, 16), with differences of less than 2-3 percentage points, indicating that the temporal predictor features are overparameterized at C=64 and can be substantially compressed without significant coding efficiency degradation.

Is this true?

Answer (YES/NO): NO